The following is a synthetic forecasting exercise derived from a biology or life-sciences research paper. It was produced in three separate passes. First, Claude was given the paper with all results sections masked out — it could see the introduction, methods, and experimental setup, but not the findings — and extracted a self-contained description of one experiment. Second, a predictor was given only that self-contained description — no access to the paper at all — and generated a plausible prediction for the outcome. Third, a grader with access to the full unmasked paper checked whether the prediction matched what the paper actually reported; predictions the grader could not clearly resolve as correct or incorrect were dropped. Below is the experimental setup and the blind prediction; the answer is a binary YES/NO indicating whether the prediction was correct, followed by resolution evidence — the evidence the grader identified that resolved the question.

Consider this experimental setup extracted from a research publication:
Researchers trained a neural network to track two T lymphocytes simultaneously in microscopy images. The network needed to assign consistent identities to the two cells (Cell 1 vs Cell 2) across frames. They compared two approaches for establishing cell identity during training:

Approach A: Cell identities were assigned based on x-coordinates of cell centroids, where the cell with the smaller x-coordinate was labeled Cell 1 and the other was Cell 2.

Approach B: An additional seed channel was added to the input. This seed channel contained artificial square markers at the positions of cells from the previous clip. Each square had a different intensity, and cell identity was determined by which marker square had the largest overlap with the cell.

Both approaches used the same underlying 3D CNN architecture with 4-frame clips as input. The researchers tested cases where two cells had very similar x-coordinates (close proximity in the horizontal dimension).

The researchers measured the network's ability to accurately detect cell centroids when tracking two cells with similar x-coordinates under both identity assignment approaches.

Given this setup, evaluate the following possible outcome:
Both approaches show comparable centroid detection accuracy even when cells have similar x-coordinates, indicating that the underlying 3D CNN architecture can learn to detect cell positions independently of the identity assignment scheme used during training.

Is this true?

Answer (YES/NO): NO